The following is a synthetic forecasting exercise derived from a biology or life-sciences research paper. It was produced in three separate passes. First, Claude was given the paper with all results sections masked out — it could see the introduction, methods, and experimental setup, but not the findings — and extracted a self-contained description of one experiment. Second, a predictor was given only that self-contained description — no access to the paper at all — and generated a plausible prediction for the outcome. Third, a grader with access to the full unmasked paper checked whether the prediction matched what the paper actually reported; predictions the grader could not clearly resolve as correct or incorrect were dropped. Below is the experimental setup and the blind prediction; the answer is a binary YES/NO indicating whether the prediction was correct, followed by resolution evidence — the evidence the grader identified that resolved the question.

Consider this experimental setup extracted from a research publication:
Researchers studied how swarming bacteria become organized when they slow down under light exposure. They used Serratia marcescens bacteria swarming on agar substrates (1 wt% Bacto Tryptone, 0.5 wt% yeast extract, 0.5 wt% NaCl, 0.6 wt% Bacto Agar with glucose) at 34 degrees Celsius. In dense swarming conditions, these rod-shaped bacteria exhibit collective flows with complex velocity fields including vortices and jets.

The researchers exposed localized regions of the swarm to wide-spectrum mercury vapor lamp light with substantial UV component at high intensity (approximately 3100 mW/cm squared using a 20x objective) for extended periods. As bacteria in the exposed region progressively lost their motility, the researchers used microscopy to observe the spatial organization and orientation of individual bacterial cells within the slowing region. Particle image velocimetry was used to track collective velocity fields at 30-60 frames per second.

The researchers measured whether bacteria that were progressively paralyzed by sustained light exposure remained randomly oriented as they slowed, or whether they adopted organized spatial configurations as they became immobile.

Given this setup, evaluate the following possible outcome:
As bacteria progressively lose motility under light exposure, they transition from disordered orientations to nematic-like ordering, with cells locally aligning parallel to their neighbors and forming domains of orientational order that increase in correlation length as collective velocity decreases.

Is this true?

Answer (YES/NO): YES